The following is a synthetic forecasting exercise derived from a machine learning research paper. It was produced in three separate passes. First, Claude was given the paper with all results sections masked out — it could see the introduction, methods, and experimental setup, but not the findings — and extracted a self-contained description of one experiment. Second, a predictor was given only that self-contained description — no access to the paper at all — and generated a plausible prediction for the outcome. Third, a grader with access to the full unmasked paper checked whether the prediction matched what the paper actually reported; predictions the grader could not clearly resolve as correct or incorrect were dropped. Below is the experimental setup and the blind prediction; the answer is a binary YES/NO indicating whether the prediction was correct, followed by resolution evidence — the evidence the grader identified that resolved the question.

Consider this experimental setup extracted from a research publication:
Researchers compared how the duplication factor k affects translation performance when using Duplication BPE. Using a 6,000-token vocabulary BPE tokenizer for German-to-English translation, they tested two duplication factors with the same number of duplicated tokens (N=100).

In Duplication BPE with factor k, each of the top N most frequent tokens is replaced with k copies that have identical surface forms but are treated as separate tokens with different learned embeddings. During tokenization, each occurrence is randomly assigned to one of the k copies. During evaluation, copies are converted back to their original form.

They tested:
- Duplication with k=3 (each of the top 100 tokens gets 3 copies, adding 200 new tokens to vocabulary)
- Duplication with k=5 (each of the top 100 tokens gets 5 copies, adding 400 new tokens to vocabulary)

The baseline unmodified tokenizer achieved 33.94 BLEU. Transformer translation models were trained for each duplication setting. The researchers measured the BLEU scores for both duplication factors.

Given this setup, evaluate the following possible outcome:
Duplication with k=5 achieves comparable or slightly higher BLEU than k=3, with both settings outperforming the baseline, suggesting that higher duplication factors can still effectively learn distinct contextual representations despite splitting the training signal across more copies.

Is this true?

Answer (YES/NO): NO